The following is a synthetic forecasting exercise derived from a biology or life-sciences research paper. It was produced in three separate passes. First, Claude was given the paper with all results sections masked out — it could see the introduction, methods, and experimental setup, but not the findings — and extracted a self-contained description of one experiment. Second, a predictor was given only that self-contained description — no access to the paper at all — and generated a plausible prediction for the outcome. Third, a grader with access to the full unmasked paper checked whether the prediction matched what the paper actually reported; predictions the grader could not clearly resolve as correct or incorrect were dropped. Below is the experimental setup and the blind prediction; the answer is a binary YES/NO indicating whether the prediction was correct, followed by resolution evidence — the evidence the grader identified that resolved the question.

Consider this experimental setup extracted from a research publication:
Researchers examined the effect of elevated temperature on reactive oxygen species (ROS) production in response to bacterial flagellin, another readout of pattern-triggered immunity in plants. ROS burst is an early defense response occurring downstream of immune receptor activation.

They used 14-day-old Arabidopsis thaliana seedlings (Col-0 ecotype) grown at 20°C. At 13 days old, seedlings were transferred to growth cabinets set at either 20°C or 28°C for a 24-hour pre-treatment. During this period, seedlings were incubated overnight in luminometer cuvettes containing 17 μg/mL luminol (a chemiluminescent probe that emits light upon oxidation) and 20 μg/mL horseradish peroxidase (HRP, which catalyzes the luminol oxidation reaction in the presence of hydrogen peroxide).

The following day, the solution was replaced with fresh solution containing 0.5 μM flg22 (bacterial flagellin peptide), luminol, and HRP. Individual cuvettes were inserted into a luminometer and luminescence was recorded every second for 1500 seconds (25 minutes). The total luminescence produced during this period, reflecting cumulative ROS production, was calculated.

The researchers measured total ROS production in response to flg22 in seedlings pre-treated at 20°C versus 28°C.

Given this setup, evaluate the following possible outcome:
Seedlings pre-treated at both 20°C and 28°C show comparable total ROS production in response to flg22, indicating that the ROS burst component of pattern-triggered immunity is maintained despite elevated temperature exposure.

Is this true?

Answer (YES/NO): NO